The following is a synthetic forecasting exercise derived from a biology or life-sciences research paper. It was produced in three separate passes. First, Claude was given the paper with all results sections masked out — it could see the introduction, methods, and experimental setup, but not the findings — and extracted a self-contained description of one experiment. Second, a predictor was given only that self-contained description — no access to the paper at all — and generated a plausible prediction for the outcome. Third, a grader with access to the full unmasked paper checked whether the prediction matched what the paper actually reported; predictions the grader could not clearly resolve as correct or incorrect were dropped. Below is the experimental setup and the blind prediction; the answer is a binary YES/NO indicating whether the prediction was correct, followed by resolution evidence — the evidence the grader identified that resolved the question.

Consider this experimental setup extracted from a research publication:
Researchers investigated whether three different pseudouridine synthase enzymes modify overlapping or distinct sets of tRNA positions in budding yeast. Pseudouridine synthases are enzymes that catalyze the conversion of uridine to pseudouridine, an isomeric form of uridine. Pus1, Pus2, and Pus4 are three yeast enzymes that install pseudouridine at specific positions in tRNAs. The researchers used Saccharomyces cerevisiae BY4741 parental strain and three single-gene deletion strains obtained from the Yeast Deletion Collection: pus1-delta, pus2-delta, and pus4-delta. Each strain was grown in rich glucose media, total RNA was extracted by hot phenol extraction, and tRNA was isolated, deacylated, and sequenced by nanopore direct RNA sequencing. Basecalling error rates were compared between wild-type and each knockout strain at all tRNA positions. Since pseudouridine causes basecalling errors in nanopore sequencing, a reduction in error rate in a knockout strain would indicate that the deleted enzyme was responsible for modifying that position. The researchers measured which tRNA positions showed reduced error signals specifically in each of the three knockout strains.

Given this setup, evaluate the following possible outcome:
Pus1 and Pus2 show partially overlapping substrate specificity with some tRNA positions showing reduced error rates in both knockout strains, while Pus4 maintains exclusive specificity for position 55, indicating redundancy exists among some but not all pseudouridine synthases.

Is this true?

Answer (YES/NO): NO